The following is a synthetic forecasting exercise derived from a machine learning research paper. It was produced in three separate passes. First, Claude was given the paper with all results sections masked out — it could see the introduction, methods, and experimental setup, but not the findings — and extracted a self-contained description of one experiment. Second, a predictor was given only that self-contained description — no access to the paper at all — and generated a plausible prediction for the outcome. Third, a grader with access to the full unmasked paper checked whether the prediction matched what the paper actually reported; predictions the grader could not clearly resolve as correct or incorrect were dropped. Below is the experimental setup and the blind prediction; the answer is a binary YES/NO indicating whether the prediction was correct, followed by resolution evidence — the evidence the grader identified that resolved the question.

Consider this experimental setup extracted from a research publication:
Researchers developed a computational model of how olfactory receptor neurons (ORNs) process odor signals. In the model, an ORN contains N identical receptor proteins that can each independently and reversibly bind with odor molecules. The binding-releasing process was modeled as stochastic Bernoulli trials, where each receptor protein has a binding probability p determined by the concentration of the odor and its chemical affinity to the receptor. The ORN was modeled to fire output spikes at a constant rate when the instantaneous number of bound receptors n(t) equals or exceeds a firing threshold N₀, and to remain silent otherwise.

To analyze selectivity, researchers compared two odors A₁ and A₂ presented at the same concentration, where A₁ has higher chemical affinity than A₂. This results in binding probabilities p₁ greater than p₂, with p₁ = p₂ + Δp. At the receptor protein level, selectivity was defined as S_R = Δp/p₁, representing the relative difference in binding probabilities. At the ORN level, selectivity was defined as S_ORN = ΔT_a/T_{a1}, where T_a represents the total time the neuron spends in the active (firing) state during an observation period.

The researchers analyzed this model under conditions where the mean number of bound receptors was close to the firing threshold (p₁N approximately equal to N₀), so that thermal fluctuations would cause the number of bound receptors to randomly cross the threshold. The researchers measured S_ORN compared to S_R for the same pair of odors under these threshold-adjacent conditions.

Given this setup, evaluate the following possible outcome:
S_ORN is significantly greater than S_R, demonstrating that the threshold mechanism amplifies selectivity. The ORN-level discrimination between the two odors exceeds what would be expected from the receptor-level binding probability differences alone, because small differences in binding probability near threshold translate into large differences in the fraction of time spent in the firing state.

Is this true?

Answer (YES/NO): YES